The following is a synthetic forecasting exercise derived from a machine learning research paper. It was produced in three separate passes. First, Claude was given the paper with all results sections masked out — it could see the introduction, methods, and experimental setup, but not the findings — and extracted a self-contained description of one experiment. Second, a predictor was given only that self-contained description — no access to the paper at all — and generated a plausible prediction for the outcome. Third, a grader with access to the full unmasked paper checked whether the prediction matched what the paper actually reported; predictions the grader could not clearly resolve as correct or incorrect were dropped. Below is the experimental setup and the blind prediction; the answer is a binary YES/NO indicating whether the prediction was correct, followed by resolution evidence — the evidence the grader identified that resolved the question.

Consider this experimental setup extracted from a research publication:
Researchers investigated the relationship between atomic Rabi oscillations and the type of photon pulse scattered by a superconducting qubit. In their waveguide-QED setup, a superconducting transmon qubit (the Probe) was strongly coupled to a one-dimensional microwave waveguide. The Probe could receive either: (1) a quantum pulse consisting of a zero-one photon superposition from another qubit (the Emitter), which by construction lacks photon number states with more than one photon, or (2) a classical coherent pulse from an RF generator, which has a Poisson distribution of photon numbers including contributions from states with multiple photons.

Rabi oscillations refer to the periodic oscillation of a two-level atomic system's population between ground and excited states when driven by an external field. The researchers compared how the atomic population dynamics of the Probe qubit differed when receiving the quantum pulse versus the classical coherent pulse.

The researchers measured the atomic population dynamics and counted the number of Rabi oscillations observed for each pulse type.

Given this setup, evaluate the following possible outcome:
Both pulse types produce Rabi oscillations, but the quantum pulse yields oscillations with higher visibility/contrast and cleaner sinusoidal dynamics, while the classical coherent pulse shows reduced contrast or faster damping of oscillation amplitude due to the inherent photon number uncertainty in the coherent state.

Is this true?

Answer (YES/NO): NO